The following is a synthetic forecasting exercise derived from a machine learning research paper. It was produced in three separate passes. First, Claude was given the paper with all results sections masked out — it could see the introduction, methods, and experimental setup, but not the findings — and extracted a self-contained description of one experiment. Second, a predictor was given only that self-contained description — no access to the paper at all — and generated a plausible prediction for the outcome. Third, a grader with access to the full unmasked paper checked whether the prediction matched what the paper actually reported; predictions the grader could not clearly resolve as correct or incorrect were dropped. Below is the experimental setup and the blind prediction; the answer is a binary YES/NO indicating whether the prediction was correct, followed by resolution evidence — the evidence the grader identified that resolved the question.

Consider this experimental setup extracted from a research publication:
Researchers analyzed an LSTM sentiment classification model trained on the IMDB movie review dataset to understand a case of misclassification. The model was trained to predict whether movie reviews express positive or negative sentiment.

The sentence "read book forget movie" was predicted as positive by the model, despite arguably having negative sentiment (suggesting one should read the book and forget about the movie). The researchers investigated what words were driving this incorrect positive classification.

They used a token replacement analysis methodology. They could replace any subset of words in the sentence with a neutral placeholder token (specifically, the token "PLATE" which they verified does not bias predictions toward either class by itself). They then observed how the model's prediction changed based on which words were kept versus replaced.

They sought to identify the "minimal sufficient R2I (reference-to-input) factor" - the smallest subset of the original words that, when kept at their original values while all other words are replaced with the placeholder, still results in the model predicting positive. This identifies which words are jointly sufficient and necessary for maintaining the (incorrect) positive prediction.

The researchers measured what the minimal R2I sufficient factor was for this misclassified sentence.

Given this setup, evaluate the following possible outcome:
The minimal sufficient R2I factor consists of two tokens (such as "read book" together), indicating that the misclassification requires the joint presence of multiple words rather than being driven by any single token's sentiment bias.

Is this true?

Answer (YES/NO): NO